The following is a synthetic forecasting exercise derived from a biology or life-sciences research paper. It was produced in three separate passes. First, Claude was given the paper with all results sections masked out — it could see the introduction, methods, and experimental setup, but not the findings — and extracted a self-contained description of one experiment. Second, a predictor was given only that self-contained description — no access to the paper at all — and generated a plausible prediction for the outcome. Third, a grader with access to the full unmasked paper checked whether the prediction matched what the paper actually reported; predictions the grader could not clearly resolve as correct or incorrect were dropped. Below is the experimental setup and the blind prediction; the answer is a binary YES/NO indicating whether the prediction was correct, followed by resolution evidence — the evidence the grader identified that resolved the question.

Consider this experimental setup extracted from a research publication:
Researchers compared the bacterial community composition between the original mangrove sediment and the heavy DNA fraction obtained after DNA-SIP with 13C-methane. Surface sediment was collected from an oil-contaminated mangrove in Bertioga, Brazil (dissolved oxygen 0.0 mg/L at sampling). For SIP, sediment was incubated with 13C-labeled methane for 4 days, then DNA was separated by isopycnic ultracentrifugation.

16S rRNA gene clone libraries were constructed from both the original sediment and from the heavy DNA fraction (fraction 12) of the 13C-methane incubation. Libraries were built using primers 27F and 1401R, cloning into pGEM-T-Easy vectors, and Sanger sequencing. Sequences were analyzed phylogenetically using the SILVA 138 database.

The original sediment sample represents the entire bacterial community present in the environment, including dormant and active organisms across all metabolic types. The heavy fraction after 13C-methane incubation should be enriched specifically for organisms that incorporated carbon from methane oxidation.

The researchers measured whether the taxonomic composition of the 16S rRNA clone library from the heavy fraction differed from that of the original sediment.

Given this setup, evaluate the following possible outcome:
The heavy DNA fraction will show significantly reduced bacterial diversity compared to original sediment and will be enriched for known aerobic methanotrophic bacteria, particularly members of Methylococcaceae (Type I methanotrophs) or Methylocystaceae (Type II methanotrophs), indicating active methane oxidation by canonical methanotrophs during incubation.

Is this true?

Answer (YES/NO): YES